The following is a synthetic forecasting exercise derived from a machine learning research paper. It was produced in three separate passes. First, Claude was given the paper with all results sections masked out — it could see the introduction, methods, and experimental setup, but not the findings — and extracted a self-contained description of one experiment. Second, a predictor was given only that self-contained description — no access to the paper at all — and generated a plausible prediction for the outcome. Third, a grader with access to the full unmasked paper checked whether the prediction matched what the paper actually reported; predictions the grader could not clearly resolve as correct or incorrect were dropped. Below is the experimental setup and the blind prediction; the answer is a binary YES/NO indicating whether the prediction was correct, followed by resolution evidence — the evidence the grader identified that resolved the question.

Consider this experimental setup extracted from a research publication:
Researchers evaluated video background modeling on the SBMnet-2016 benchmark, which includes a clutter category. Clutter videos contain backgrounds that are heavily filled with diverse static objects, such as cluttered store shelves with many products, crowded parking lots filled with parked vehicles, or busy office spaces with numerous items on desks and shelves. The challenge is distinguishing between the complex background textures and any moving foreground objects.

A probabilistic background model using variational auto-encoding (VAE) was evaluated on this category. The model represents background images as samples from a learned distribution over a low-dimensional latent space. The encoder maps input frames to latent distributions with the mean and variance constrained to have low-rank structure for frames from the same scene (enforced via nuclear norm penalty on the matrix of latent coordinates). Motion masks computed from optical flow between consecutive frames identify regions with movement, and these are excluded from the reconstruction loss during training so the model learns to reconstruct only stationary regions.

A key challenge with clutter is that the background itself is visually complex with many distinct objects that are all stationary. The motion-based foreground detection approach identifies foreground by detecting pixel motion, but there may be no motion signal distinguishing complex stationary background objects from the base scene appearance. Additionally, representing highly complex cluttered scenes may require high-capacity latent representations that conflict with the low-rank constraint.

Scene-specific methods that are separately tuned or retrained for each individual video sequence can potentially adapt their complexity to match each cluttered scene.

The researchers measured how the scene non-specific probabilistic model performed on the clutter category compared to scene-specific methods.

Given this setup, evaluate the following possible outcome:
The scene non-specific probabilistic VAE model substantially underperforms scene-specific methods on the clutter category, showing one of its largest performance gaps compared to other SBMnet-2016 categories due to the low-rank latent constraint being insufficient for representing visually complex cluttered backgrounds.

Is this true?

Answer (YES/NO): NO